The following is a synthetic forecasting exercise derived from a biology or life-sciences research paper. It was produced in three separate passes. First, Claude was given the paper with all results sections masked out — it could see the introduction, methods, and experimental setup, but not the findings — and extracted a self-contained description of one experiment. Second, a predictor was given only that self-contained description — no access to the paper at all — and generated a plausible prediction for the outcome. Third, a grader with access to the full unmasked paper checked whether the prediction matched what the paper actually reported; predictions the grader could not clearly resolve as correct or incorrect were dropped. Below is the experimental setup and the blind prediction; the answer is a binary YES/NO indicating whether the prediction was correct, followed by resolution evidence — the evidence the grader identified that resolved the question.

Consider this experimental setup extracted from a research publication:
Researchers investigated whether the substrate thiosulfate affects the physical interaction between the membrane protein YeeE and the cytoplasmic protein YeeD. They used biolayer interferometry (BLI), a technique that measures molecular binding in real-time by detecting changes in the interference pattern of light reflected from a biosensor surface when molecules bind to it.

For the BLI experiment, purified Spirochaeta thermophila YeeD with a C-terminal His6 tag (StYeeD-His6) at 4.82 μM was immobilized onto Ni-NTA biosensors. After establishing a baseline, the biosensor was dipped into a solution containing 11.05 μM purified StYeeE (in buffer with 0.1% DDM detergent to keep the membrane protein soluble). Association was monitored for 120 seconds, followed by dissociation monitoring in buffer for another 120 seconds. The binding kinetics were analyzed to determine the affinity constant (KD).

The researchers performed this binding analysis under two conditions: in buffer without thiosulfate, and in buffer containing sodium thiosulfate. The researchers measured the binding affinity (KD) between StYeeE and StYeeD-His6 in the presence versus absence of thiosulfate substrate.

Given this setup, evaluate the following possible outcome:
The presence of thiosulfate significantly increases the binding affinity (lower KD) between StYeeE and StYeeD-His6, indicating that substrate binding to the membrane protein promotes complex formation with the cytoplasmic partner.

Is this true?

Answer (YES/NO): NO